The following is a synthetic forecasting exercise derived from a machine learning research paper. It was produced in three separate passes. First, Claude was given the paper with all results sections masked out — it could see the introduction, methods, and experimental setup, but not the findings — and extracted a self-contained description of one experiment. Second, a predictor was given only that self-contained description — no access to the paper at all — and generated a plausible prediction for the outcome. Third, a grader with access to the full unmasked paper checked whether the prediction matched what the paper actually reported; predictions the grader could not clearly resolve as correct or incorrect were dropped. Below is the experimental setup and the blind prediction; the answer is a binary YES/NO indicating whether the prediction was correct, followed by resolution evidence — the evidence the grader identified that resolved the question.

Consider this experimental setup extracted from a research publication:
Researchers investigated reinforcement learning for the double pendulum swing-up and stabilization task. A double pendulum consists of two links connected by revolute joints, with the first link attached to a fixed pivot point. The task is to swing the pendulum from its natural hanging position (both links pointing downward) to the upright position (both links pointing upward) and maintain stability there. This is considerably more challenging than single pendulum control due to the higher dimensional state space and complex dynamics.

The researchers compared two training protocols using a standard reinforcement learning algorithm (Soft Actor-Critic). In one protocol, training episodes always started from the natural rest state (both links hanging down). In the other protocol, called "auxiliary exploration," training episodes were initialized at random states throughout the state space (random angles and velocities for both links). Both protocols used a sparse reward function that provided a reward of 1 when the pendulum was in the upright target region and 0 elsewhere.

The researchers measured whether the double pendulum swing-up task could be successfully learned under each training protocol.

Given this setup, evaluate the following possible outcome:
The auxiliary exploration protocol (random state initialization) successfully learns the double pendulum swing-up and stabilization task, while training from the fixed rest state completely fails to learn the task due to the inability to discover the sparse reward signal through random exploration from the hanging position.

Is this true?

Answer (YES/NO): YES